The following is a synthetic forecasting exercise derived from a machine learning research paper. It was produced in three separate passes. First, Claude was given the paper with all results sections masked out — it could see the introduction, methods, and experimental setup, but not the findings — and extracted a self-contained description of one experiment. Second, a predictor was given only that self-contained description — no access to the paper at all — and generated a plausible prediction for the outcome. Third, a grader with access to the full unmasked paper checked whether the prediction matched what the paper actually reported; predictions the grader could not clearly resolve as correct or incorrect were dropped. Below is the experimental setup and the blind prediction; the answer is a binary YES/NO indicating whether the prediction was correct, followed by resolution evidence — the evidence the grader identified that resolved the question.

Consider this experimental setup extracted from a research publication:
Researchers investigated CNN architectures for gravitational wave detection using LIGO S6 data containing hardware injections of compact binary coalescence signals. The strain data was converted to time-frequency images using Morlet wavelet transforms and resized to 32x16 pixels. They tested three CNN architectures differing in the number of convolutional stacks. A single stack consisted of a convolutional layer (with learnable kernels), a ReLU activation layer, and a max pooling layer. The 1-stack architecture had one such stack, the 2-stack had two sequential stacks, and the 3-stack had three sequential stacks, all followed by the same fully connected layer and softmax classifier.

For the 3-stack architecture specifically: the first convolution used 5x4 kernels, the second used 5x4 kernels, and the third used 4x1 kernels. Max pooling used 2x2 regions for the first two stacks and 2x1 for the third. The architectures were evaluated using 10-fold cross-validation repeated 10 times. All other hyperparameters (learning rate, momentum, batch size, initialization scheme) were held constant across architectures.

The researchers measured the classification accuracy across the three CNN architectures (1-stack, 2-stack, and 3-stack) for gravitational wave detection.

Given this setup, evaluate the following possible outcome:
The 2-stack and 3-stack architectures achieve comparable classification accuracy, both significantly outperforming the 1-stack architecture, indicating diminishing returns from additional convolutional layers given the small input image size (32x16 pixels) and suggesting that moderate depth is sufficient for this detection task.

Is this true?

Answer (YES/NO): NO